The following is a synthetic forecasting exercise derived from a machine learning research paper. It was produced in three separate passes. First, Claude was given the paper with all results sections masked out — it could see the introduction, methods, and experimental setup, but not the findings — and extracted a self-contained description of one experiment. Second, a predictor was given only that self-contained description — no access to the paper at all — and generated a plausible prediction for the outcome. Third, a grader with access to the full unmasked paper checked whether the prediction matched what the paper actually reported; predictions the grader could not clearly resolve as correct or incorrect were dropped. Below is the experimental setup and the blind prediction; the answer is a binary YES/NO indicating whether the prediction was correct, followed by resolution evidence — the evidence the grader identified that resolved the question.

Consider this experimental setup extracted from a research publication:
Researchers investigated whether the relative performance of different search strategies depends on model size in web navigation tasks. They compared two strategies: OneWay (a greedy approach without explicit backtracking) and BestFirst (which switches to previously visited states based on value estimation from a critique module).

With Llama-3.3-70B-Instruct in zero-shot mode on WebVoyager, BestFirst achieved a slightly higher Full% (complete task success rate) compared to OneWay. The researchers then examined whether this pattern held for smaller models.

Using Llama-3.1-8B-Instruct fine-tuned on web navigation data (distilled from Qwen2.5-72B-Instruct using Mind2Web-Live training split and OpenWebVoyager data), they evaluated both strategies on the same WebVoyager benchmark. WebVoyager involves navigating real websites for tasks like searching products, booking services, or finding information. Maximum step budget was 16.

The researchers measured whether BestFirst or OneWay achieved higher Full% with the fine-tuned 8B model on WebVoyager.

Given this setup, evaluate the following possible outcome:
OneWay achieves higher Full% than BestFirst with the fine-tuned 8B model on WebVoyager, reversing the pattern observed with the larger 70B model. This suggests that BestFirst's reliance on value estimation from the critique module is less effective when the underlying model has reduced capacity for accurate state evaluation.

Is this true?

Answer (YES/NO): YES